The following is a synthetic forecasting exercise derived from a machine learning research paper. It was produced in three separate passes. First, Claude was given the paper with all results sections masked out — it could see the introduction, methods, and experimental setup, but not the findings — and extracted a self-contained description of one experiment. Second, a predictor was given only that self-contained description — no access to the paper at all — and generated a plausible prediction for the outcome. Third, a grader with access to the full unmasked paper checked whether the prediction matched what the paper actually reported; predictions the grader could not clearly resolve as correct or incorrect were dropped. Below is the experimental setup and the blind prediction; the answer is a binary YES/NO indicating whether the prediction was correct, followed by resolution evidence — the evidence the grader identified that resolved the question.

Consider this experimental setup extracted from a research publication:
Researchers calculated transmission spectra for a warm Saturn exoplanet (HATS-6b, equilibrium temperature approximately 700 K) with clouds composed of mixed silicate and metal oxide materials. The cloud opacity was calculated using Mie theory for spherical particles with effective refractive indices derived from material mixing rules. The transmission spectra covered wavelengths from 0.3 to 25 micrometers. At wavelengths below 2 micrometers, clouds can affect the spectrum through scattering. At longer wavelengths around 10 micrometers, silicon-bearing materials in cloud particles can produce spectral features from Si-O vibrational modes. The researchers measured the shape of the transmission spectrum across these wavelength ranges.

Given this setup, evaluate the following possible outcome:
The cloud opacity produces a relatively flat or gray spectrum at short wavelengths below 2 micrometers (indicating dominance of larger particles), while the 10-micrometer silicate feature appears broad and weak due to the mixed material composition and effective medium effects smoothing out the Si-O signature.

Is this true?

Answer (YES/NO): NO